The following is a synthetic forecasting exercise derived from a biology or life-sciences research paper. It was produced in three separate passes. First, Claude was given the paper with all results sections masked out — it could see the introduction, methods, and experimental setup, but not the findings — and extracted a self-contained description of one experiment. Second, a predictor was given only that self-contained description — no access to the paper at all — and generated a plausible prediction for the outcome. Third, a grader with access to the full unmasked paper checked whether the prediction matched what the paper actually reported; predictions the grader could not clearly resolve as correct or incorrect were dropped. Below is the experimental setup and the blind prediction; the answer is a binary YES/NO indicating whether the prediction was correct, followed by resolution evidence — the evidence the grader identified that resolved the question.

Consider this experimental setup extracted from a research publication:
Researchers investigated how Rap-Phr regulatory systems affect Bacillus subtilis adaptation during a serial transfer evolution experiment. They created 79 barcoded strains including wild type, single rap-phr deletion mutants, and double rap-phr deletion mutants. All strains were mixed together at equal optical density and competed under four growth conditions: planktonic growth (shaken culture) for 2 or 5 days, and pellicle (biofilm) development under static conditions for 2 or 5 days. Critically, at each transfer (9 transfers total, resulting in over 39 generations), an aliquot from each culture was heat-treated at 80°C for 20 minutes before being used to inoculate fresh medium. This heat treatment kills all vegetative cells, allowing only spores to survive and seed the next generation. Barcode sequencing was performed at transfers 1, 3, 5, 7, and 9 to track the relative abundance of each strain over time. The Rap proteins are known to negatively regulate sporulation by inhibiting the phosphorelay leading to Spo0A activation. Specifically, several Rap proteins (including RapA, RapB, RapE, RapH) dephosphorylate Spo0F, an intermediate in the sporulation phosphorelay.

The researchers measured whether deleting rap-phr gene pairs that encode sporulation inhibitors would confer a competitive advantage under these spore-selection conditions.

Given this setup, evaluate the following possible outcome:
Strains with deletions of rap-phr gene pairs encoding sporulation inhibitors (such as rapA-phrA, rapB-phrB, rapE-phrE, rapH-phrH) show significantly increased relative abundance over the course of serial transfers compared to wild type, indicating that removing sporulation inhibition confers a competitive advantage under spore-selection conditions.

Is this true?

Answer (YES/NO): NO